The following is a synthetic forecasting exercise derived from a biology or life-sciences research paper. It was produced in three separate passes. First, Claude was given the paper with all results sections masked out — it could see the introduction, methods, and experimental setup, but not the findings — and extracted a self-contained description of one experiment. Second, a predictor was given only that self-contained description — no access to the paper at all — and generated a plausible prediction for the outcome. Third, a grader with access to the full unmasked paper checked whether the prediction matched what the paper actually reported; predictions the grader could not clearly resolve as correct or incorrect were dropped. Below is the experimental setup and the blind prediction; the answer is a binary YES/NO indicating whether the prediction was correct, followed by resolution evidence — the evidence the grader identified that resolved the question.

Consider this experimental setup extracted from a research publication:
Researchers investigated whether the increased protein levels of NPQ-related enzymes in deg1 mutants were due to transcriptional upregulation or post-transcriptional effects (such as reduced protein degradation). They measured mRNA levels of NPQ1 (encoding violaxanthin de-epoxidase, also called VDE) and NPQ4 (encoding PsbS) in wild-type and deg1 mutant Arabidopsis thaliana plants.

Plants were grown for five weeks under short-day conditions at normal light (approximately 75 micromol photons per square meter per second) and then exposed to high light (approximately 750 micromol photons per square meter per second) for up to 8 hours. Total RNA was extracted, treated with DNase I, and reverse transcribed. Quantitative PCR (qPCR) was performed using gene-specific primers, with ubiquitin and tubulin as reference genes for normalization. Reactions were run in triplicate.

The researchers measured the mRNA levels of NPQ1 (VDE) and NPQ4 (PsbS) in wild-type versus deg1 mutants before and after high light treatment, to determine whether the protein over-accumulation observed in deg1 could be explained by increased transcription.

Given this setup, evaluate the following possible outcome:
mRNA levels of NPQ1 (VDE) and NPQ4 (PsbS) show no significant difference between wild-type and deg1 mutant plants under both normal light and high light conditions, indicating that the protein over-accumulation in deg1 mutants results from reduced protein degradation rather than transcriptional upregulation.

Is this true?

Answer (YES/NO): YES